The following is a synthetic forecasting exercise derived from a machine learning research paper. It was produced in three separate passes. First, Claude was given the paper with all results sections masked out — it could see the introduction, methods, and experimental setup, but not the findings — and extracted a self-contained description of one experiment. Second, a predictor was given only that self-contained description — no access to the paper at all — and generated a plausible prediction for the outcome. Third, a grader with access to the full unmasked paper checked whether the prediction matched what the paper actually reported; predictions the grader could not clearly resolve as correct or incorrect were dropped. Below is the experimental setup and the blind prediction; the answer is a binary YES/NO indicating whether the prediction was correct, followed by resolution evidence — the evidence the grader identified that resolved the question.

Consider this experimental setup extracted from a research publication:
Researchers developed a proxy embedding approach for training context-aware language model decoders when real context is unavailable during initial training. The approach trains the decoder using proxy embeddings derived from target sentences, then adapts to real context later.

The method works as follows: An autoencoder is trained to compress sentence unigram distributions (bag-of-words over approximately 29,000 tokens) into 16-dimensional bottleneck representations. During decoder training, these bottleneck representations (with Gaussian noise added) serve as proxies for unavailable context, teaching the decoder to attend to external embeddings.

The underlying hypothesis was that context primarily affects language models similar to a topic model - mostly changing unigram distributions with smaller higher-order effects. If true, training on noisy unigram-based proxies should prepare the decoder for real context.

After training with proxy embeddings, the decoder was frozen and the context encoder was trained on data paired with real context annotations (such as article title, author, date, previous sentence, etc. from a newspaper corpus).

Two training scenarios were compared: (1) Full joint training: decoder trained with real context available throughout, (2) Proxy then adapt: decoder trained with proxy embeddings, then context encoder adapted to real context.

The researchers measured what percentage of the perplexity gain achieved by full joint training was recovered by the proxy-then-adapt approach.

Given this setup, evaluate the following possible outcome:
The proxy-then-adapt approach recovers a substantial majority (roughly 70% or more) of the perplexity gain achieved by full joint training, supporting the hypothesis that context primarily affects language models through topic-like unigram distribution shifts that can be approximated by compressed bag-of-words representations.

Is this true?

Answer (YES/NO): NO